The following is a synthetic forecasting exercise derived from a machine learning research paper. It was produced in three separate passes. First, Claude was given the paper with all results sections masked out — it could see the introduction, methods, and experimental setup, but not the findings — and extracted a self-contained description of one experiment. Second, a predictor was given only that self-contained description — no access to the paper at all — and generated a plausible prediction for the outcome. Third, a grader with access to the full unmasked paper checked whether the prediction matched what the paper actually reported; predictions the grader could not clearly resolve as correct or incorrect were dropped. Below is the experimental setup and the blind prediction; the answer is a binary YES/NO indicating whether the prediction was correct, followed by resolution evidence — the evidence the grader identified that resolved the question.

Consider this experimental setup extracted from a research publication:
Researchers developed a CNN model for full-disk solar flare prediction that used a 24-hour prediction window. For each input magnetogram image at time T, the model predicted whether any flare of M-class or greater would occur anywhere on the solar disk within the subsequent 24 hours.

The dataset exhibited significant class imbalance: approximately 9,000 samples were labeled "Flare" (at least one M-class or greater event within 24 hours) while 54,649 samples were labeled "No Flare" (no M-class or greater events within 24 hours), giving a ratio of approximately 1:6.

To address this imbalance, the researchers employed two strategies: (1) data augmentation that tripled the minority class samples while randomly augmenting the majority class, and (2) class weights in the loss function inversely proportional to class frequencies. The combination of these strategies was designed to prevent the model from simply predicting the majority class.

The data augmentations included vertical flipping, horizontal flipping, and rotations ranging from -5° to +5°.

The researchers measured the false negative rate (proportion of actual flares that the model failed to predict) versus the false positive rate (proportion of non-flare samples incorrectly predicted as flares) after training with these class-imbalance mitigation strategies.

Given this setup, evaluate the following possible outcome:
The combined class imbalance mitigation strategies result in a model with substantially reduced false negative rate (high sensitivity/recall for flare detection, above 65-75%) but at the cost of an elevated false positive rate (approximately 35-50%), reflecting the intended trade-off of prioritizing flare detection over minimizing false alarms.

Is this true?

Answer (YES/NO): NO